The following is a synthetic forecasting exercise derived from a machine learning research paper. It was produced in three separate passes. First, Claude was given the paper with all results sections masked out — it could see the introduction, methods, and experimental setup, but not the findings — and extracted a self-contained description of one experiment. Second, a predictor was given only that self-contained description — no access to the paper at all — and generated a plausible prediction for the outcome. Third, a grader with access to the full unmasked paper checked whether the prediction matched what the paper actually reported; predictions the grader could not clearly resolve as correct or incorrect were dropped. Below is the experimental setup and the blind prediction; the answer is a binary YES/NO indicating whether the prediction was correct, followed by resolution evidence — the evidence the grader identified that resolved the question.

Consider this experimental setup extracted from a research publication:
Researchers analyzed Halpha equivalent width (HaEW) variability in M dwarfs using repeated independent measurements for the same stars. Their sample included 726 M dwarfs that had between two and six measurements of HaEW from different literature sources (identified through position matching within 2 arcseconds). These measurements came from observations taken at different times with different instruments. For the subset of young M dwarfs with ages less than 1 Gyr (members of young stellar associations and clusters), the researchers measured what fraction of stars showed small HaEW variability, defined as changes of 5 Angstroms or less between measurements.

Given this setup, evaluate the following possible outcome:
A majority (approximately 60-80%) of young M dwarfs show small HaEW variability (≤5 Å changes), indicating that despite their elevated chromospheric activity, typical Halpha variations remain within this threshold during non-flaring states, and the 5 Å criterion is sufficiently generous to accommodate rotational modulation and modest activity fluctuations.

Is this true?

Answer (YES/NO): NO